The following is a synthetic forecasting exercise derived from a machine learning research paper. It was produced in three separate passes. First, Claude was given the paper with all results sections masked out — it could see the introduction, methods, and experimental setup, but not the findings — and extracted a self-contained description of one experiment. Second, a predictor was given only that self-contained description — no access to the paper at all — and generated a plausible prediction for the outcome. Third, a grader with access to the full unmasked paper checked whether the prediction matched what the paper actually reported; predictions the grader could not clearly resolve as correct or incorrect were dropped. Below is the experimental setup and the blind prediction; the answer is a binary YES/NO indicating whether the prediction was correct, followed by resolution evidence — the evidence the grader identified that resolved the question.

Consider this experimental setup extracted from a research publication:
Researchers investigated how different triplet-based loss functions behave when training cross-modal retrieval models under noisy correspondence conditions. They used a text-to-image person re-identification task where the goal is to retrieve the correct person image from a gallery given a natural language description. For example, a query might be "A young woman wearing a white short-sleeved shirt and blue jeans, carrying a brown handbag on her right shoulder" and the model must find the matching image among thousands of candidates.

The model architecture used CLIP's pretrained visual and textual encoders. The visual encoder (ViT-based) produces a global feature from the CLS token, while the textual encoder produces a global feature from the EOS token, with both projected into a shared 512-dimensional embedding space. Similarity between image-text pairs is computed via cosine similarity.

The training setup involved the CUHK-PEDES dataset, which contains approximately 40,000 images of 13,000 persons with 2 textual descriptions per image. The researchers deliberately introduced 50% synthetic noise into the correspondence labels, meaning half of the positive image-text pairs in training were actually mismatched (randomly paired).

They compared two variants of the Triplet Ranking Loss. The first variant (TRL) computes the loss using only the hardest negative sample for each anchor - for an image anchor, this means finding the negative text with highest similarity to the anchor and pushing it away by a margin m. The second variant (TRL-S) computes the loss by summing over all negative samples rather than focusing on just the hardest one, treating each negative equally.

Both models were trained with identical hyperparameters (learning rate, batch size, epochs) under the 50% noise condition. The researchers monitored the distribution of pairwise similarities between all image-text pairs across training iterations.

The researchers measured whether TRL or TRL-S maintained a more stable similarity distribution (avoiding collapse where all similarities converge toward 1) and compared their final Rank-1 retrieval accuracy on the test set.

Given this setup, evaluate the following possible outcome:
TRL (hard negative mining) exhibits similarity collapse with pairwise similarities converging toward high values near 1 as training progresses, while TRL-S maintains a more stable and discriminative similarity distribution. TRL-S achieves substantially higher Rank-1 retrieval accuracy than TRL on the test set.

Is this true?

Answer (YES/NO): YES